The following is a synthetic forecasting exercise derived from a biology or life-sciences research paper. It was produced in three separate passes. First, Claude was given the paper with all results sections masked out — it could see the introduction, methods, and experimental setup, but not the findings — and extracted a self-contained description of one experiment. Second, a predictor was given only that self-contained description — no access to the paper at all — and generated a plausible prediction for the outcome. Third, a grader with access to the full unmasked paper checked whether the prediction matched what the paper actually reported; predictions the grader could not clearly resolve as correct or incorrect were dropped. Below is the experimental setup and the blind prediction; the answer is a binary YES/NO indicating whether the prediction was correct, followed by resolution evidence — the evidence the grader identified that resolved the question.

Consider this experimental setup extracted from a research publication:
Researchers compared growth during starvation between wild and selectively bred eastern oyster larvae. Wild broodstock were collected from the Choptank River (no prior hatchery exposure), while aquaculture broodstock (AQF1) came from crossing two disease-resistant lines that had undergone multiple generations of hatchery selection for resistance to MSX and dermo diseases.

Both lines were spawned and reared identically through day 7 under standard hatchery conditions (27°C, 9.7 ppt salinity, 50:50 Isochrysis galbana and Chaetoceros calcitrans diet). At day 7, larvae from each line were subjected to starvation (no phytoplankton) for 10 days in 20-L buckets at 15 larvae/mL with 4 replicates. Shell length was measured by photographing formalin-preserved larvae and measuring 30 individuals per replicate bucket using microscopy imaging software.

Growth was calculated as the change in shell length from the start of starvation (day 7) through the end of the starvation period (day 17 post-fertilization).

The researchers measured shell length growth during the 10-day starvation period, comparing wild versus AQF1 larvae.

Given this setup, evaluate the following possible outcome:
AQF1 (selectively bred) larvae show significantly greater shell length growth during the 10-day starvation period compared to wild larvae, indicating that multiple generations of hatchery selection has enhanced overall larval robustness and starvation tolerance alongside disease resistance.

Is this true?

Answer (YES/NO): NO